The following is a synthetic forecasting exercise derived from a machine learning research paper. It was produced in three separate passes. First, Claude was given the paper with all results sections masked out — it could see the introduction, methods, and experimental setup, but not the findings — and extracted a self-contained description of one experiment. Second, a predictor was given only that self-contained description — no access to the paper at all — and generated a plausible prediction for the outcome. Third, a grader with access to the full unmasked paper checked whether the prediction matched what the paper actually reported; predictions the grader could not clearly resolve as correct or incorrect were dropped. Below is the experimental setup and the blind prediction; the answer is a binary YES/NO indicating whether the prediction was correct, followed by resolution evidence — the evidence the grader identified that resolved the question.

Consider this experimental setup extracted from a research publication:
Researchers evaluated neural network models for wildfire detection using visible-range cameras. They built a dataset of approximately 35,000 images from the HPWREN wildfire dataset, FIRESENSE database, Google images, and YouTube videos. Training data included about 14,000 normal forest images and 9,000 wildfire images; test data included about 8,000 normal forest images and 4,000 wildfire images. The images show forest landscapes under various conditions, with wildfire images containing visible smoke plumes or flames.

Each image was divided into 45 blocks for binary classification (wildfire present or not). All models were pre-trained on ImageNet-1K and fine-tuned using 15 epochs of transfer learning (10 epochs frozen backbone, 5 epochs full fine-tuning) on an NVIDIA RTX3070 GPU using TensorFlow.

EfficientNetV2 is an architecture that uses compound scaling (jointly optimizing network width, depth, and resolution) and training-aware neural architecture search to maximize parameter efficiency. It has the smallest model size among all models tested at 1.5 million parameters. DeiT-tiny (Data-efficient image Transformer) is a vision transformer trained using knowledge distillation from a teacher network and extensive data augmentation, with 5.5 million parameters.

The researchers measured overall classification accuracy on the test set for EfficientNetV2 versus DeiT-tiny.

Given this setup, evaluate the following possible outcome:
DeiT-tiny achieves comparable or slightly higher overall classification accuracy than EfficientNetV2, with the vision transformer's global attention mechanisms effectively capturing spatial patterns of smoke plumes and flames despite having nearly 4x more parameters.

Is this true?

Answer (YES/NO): NO